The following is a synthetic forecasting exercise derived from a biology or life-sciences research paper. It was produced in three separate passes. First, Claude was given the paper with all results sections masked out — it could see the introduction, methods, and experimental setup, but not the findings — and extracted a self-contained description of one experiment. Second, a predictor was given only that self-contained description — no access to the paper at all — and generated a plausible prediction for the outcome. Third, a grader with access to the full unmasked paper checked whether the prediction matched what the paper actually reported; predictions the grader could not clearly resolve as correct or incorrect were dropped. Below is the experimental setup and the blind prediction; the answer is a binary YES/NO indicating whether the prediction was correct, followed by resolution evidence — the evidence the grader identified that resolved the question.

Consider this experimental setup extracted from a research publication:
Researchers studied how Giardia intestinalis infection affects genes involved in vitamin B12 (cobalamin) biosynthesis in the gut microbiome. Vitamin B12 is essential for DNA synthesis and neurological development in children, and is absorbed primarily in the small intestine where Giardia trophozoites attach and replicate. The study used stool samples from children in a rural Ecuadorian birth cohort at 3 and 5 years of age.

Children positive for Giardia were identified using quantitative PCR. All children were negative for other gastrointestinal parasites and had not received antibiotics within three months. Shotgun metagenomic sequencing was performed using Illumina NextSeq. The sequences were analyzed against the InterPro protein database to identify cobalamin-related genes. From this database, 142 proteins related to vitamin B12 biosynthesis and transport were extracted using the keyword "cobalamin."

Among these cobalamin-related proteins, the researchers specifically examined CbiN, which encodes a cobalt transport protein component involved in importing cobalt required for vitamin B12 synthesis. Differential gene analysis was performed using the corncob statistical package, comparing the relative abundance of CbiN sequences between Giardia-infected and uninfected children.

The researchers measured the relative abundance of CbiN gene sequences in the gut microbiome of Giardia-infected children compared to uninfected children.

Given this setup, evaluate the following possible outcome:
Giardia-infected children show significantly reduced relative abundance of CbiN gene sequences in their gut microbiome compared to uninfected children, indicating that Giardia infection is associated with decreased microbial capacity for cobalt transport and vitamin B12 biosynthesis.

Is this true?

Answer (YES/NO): YES